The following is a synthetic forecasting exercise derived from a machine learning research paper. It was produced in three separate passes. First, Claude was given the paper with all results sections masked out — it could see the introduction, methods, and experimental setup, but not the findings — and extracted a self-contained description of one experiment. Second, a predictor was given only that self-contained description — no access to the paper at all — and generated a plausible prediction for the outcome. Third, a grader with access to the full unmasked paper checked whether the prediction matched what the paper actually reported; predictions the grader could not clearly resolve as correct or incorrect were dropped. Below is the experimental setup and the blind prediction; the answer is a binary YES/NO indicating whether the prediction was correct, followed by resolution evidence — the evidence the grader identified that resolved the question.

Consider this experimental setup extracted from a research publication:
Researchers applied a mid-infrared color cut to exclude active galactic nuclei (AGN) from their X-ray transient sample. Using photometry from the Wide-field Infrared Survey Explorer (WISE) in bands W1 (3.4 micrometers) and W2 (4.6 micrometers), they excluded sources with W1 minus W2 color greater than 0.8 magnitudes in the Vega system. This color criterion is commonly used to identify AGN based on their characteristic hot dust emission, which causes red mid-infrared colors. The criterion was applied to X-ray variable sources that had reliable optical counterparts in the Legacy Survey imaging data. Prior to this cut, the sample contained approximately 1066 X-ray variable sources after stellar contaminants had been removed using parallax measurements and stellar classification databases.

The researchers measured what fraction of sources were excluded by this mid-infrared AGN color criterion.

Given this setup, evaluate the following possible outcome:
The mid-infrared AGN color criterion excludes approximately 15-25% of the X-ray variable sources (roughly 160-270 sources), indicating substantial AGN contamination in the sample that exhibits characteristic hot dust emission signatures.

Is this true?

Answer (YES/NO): NO